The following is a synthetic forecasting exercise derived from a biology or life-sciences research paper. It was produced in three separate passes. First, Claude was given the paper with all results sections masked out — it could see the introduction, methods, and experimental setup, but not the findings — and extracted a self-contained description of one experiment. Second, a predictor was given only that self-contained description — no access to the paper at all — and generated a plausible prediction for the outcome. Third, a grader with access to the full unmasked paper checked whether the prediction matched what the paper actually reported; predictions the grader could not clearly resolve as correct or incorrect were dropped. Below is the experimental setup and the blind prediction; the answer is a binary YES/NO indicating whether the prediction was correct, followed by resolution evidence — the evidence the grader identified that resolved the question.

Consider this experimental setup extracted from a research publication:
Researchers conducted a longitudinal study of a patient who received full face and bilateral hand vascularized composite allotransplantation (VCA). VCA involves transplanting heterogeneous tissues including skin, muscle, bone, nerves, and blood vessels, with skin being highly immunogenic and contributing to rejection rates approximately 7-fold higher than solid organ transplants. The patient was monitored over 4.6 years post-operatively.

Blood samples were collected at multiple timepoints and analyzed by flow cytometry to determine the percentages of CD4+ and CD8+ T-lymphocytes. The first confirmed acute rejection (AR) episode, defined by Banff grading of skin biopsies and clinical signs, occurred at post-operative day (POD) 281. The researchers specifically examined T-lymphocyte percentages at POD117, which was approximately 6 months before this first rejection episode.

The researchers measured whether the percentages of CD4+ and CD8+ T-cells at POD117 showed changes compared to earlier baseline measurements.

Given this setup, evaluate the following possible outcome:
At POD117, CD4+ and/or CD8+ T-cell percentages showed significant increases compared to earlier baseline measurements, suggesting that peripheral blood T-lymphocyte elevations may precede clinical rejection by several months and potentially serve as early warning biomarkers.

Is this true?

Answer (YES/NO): YES